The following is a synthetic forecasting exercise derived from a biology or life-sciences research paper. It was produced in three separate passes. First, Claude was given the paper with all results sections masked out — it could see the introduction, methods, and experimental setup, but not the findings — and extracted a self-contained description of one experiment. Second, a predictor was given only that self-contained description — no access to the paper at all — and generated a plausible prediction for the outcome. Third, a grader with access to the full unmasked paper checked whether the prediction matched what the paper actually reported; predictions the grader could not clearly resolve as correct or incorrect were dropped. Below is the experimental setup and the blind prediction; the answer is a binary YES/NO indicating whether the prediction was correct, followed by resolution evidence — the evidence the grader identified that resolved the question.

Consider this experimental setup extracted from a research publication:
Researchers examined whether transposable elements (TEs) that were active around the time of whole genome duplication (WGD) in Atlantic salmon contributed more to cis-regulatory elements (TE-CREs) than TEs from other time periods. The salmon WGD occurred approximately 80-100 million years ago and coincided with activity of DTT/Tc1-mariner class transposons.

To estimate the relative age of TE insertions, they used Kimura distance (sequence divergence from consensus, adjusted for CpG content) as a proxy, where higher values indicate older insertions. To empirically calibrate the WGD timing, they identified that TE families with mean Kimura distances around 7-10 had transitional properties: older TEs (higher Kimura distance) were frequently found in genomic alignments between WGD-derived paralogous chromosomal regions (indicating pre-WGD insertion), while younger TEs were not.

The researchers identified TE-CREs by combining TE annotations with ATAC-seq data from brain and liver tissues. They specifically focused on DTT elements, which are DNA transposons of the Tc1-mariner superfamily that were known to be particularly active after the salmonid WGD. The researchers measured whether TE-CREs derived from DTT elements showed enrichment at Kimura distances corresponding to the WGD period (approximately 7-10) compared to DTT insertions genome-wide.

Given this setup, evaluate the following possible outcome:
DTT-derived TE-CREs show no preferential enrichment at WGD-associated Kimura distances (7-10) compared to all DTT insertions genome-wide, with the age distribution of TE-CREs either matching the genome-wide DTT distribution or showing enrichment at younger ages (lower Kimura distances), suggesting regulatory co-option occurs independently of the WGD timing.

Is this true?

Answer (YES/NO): NO